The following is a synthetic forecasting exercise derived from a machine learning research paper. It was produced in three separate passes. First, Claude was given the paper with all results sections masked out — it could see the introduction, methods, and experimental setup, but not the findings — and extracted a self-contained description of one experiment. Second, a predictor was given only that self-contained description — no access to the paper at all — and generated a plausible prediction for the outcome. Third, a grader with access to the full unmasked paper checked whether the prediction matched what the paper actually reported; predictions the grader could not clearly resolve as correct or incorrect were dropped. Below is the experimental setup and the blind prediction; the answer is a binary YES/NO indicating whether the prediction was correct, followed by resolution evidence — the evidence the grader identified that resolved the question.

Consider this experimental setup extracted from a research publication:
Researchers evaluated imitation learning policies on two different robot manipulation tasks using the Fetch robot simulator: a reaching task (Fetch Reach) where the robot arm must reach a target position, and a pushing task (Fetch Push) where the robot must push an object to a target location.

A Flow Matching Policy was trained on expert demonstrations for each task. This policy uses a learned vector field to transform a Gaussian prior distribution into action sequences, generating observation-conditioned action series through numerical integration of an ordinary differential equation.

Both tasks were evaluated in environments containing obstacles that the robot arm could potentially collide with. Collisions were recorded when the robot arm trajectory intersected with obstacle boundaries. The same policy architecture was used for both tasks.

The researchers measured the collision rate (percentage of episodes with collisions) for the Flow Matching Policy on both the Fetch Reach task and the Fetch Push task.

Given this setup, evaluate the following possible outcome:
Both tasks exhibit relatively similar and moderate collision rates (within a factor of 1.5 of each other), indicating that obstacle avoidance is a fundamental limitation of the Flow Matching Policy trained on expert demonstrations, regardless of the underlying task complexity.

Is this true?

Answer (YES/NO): YES